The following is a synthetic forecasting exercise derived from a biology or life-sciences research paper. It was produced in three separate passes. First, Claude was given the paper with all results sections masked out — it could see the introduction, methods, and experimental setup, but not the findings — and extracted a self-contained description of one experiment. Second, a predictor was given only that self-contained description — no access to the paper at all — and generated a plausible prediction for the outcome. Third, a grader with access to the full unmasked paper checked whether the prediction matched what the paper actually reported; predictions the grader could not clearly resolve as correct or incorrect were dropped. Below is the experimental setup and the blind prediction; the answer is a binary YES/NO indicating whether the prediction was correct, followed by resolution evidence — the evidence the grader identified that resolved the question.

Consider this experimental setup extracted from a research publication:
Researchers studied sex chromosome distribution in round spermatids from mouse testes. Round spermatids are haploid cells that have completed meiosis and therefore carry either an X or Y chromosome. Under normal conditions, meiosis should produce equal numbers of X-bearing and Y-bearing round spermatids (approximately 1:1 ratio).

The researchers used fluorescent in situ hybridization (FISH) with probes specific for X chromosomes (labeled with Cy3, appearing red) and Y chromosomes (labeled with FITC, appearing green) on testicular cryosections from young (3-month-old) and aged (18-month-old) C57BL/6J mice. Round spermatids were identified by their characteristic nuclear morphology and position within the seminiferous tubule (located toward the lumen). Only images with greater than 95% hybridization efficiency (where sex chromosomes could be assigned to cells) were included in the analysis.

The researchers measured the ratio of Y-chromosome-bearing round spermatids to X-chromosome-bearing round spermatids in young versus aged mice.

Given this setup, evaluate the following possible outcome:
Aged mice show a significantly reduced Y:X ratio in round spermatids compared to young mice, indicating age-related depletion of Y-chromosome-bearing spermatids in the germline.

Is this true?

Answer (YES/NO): NO